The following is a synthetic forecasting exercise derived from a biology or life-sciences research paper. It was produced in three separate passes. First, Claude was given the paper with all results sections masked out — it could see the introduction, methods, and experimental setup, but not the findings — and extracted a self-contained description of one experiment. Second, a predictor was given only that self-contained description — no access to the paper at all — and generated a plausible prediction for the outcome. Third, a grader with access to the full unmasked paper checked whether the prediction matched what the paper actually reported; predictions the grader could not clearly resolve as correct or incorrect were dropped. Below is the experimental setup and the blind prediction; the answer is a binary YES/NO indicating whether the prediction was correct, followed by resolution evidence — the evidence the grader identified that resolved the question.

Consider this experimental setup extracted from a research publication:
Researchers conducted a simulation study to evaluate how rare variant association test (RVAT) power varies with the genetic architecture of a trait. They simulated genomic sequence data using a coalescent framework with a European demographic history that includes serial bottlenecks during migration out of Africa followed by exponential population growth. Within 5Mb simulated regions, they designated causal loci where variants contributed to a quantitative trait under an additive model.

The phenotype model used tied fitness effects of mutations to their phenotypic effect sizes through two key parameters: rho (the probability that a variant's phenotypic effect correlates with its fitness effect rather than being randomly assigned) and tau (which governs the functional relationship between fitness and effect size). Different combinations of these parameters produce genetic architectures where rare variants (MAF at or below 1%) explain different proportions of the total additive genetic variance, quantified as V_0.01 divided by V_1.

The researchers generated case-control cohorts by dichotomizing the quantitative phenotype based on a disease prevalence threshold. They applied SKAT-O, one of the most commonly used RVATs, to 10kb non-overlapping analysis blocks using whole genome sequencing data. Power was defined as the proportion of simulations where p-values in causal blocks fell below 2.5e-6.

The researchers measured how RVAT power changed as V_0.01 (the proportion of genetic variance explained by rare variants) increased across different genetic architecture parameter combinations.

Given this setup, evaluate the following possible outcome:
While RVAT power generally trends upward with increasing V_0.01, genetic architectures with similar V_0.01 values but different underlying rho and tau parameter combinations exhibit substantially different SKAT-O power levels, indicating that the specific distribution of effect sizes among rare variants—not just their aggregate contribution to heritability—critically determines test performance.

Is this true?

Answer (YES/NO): NO